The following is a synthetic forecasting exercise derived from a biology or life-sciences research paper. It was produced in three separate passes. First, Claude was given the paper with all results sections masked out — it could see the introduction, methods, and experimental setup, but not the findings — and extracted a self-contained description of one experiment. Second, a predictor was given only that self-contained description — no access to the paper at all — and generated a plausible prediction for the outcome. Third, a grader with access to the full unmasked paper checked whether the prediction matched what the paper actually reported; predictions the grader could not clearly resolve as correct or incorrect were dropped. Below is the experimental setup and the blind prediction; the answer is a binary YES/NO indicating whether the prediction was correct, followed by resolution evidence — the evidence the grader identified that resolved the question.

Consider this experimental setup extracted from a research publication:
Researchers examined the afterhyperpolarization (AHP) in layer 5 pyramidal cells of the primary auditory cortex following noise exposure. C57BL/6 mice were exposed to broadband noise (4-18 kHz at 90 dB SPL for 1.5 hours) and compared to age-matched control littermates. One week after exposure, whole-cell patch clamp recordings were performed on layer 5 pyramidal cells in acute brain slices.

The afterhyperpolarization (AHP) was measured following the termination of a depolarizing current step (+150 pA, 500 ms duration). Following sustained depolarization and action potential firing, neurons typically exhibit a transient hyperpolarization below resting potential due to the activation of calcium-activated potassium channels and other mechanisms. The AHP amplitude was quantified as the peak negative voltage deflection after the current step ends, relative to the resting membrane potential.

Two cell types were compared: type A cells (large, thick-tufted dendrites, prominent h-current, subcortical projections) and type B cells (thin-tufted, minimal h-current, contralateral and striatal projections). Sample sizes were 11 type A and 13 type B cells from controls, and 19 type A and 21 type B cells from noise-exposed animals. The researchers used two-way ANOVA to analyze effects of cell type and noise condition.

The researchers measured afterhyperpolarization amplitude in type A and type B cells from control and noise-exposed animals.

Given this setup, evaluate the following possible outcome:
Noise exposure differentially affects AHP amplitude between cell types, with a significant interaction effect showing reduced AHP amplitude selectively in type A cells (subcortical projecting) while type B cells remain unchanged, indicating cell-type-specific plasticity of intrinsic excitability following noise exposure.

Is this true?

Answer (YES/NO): NO